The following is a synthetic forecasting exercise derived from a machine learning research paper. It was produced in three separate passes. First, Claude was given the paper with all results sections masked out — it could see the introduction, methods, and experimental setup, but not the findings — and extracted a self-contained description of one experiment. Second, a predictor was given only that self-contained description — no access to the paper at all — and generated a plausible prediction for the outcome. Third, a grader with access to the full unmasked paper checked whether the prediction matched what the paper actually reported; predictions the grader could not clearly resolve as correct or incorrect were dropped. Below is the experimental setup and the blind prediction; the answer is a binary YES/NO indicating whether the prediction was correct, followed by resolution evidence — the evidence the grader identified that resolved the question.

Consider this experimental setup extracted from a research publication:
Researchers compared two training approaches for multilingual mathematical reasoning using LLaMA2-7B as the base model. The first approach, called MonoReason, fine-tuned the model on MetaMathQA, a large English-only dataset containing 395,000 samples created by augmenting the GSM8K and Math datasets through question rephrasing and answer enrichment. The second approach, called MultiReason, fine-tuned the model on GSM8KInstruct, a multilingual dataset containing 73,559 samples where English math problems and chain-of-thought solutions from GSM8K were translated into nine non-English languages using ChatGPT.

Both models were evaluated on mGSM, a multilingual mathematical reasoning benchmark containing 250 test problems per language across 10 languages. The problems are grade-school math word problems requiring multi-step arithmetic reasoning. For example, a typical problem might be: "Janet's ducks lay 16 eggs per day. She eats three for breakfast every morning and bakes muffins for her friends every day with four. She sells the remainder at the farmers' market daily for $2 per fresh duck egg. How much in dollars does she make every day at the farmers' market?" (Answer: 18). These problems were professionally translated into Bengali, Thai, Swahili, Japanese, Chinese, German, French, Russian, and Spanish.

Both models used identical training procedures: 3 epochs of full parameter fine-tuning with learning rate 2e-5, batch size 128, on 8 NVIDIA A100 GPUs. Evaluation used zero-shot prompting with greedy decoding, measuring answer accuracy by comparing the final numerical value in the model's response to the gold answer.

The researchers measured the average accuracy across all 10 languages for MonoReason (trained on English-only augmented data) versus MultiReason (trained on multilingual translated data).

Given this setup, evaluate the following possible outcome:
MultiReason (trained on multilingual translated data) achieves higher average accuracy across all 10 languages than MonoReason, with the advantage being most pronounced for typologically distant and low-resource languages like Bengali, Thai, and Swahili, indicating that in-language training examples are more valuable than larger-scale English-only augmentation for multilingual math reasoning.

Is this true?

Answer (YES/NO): YES